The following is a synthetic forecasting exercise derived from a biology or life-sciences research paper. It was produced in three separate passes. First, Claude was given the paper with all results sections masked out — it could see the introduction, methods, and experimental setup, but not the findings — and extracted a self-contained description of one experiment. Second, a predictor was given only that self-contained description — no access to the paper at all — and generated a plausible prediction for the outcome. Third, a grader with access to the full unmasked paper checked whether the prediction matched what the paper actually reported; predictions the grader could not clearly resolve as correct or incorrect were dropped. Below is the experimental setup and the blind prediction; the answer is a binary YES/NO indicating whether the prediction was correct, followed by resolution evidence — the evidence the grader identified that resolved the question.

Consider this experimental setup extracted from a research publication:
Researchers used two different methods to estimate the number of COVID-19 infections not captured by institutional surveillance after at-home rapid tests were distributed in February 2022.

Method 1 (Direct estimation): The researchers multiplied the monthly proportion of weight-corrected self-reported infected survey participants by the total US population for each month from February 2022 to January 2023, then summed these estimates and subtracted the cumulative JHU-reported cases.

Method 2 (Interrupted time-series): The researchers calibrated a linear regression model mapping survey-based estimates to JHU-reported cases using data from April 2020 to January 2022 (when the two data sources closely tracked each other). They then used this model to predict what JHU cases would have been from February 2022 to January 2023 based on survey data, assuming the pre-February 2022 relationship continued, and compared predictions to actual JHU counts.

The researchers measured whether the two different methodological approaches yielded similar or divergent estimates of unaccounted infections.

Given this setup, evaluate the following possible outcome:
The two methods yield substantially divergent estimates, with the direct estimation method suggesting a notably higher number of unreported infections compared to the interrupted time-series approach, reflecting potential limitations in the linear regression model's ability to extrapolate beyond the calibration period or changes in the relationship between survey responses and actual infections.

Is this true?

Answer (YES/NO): NO